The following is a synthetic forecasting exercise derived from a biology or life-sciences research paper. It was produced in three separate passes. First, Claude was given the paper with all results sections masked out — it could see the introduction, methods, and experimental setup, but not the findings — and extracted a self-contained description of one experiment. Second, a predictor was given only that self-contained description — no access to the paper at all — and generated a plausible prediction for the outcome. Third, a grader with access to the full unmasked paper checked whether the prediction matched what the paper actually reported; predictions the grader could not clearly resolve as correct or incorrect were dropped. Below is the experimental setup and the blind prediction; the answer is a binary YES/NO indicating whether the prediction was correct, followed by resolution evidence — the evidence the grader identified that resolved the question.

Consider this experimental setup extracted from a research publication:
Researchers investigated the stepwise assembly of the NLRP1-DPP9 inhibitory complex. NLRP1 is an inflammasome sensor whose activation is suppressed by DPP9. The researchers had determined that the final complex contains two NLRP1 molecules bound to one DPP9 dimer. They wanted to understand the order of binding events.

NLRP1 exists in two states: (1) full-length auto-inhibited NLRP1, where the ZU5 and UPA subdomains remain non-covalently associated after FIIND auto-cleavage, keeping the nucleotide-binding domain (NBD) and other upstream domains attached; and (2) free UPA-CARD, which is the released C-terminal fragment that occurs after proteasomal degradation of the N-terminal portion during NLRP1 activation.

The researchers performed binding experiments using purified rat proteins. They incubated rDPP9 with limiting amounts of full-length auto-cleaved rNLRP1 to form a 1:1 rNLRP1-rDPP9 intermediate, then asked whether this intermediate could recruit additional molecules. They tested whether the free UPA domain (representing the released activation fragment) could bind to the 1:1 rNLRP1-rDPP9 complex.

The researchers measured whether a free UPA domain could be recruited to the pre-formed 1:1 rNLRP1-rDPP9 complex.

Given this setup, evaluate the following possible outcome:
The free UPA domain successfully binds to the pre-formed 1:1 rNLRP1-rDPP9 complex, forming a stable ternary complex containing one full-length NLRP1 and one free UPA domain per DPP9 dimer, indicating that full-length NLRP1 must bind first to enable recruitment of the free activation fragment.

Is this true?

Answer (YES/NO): YES